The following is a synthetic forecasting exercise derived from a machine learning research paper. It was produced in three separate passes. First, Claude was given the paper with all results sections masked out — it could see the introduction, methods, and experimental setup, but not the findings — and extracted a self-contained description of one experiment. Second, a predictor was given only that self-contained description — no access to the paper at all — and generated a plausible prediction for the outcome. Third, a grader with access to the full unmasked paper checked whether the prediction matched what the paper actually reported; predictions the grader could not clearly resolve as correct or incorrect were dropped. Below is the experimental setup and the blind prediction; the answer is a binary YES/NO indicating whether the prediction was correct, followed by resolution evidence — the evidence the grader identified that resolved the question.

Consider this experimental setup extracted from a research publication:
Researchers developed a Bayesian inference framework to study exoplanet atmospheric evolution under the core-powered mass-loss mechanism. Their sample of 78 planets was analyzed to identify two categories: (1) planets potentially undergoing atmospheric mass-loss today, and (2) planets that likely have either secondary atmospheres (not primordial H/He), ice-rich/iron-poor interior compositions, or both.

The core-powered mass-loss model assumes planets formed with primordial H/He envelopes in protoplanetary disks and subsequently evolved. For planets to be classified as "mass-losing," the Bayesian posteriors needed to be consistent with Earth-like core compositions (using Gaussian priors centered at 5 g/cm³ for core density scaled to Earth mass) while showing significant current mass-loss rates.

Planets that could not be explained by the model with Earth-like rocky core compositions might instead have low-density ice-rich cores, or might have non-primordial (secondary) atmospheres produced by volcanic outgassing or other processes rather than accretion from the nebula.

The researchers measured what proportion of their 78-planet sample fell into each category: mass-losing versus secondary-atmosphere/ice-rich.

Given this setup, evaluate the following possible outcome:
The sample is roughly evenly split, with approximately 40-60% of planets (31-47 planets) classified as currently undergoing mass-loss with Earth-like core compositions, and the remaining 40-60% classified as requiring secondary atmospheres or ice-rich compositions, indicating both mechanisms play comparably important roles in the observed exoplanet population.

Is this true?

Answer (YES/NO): NO